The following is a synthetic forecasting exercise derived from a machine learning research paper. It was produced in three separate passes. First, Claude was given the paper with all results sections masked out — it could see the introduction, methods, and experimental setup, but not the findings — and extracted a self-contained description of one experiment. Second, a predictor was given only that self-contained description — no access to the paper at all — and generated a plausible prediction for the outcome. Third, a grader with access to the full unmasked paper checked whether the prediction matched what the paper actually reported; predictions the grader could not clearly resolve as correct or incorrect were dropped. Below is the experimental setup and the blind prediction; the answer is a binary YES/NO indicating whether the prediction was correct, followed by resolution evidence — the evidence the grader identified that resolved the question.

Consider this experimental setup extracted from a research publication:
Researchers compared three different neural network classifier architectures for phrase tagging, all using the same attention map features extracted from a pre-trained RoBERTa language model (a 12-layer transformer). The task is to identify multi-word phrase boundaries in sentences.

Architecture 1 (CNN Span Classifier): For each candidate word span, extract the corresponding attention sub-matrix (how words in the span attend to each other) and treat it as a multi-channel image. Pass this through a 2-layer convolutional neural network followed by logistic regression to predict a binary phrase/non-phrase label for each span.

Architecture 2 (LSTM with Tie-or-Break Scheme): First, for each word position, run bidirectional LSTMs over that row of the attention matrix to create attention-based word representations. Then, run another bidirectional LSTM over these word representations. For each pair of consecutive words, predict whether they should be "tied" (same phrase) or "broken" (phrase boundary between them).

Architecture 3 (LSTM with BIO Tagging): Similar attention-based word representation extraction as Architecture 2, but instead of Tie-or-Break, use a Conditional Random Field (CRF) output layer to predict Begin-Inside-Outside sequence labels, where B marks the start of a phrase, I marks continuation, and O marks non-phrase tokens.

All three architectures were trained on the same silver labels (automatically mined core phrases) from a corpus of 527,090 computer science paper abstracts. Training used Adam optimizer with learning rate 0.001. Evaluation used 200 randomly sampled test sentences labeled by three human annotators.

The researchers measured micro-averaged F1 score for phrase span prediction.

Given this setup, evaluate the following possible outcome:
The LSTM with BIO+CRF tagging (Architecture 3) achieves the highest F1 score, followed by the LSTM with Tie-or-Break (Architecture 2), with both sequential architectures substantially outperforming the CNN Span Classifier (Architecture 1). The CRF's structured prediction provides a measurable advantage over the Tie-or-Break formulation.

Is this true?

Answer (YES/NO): NO